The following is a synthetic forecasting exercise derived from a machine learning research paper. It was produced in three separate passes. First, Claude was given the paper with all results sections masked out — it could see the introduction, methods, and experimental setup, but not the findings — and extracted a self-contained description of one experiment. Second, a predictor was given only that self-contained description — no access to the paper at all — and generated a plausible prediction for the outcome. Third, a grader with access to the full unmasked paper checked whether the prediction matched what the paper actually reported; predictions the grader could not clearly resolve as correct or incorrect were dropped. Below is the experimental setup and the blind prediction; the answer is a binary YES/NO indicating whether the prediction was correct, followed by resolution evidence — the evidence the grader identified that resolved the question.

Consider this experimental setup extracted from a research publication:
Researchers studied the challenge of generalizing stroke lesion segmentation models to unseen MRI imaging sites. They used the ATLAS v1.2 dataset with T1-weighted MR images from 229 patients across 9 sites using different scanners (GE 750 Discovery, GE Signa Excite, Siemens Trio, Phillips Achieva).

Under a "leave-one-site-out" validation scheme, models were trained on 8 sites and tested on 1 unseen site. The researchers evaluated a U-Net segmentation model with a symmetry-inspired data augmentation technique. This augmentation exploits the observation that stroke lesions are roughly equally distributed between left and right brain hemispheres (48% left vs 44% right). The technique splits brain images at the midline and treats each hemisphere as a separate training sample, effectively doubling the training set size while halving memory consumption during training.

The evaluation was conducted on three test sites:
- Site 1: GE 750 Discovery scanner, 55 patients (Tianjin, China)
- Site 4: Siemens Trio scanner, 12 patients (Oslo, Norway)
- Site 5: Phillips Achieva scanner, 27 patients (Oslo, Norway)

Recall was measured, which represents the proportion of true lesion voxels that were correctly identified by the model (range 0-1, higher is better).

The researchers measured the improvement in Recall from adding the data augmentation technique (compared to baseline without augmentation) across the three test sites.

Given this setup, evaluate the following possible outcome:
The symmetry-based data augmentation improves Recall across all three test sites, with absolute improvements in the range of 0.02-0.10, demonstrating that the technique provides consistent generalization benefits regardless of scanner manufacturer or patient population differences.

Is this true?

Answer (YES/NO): NO